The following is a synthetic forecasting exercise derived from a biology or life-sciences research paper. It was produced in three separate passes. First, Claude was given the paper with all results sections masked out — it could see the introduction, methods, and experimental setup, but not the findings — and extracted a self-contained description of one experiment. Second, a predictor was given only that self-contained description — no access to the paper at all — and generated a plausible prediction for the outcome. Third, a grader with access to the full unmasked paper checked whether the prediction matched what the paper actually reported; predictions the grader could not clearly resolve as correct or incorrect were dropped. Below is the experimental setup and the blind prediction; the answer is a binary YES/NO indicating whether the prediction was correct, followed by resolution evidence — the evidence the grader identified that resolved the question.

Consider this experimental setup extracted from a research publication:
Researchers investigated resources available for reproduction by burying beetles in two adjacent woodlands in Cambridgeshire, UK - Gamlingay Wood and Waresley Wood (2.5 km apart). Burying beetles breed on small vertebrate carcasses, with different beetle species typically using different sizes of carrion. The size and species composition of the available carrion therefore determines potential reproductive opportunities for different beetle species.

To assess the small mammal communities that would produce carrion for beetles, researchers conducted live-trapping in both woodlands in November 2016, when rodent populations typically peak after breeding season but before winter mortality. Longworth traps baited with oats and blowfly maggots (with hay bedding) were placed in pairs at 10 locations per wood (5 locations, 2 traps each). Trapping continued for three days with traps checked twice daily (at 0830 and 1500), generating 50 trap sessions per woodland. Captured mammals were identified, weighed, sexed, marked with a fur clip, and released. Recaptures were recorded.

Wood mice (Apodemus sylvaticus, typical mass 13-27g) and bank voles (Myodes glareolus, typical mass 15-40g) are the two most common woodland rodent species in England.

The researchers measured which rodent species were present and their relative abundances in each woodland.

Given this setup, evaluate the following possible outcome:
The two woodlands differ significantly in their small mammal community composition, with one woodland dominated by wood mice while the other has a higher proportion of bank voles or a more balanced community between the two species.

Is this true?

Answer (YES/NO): NO